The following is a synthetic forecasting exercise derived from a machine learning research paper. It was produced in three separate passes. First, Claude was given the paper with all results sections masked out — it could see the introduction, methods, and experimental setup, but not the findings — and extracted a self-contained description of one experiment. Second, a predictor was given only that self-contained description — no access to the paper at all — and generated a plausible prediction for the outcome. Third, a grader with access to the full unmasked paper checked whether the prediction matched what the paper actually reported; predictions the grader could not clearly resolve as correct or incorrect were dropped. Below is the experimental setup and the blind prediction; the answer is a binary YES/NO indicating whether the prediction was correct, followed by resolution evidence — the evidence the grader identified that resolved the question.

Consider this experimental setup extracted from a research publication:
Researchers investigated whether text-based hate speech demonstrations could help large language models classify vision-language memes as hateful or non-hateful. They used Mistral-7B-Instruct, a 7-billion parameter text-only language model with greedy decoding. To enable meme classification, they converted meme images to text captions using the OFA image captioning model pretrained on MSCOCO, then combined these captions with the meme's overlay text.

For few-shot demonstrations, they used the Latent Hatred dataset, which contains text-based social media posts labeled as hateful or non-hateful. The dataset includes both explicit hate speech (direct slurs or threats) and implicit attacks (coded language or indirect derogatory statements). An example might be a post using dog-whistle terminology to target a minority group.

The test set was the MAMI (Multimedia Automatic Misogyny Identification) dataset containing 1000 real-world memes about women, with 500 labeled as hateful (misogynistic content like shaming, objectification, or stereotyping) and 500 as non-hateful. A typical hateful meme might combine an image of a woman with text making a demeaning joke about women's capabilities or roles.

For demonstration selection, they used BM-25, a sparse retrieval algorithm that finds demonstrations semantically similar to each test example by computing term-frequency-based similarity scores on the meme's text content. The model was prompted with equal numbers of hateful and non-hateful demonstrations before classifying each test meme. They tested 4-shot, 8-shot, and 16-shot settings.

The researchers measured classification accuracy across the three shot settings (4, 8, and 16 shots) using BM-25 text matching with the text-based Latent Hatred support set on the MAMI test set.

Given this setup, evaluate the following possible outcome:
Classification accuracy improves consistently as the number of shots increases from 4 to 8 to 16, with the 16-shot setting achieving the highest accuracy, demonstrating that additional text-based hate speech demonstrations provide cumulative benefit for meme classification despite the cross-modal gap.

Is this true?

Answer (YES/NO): YES